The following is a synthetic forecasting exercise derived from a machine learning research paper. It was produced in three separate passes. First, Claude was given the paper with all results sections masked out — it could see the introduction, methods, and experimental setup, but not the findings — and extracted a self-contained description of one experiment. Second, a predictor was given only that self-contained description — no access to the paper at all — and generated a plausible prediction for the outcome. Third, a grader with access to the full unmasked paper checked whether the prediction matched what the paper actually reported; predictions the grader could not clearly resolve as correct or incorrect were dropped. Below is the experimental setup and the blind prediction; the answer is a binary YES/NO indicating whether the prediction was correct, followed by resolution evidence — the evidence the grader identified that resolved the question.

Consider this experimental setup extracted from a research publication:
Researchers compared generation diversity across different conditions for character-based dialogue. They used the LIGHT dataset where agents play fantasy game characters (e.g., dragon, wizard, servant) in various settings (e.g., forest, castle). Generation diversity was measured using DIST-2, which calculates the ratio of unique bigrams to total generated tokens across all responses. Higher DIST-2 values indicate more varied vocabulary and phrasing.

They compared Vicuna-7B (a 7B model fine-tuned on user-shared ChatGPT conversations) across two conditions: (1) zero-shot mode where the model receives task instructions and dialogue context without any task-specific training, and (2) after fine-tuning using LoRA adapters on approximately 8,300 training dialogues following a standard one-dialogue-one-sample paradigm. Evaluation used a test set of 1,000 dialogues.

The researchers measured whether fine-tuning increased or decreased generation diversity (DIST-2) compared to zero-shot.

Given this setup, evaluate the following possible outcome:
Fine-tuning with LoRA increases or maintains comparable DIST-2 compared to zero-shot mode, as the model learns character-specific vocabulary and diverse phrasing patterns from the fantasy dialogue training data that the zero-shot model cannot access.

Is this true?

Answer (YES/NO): NO